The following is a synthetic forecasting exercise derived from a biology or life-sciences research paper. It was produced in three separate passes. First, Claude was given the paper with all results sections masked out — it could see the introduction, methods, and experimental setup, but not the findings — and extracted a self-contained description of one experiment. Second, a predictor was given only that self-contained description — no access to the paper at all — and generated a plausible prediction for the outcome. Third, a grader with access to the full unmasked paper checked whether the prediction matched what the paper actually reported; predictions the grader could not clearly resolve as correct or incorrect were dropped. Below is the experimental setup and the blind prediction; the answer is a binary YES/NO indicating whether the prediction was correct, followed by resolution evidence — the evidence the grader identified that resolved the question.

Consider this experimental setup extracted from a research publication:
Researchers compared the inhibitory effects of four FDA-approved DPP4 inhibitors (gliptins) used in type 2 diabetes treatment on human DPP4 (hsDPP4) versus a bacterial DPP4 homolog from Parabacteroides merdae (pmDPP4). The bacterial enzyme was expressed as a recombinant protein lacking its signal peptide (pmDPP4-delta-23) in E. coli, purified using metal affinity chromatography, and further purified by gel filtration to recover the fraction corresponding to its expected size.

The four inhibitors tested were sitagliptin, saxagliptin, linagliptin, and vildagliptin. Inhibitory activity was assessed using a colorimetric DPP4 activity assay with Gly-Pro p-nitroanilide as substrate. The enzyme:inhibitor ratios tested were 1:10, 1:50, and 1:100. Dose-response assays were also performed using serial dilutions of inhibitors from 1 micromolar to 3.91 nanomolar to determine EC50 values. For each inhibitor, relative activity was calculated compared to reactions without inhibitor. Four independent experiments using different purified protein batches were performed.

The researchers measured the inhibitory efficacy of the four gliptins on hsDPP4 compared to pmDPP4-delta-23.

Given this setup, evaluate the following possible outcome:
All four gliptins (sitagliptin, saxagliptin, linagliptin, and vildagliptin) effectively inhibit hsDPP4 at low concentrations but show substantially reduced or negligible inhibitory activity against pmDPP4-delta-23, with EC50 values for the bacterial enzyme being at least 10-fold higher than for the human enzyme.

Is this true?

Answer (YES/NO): NO